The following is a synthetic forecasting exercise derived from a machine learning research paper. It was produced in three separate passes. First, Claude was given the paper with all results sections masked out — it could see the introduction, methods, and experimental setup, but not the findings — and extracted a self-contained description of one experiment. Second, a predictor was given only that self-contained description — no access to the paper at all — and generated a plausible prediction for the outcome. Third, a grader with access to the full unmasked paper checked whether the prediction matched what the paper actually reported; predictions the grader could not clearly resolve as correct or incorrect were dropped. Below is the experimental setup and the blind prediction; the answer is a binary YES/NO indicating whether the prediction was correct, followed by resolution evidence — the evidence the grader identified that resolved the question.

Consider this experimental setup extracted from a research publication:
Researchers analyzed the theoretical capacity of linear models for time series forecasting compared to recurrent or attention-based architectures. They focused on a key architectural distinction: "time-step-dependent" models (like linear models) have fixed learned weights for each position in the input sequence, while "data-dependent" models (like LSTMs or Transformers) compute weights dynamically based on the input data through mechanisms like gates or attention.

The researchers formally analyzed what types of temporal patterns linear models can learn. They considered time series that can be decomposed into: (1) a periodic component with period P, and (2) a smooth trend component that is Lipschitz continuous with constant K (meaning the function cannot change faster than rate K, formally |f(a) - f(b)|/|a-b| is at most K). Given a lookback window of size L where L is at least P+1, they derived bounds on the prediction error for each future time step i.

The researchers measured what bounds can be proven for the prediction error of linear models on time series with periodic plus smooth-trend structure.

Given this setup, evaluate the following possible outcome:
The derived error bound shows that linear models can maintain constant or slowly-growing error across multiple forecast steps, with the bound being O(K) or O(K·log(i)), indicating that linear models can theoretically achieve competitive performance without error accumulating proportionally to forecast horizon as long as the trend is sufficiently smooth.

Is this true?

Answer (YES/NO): NO